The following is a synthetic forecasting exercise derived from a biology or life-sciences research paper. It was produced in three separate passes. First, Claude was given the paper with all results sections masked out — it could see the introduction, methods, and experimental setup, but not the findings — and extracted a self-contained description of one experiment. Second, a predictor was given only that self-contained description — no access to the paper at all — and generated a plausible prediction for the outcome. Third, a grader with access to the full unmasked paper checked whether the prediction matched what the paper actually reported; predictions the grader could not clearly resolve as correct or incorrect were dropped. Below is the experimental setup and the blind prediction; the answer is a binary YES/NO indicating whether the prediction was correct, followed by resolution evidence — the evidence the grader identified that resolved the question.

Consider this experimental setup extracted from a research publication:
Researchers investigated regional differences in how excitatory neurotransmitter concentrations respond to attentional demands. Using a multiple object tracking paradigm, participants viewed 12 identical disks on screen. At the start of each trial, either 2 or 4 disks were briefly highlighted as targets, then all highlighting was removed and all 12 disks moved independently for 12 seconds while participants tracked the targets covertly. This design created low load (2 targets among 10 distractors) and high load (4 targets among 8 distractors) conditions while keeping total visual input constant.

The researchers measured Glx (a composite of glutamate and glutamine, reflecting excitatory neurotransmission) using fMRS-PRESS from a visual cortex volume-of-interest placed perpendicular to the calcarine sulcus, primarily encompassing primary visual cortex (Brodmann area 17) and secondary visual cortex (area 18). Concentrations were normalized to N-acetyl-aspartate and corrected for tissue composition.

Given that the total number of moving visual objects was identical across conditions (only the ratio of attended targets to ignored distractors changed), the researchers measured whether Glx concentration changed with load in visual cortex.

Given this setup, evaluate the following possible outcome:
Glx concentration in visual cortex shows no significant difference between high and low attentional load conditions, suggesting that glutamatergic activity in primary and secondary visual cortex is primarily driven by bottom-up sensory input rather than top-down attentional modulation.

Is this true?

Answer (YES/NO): NO